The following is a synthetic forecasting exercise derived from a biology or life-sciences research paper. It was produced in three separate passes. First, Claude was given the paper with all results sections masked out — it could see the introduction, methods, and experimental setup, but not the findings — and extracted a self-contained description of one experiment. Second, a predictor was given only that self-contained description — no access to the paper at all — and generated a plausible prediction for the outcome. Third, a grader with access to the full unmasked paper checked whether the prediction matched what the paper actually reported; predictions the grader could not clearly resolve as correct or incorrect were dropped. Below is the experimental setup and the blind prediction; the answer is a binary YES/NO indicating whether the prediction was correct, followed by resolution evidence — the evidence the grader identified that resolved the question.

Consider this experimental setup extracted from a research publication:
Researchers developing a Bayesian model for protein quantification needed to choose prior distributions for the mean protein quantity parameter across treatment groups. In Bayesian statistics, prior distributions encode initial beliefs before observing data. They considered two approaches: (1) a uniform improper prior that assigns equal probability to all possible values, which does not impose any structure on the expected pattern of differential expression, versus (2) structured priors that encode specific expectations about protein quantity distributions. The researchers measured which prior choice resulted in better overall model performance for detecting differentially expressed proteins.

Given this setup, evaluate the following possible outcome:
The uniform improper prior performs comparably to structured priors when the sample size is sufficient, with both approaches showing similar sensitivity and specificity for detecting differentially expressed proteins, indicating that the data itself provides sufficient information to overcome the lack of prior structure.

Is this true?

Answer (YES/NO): NO